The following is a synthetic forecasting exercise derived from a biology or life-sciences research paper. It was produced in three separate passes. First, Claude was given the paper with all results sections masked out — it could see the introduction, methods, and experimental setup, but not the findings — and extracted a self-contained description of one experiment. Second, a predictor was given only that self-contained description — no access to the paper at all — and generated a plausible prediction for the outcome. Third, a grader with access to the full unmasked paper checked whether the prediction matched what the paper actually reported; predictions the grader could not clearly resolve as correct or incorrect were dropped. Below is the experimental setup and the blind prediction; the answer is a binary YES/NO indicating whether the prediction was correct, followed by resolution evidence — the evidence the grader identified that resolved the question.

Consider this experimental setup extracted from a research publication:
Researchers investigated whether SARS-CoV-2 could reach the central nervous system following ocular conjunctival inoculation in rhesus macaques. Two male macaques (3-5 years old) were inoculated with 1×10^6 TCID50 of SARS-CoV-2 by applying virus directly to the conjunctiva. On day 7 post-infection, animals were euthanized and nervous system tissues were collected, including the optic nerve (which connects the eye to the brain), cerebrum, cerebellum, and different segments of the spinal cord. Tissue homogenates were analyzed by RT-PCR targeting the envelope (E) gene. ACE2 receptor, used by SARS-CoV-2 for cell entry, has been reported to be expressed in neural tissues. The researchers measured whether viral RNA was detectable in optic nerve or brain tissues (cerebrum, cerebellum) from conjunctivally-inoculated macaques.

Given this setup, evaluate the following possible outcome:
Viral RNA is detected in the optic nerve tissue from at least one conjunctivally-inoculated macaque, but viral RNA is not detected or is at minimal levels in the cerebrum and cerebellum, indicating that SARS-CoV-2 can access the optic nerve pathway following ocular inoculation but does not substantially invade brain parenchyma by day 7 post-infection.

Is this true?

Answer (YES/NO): YES